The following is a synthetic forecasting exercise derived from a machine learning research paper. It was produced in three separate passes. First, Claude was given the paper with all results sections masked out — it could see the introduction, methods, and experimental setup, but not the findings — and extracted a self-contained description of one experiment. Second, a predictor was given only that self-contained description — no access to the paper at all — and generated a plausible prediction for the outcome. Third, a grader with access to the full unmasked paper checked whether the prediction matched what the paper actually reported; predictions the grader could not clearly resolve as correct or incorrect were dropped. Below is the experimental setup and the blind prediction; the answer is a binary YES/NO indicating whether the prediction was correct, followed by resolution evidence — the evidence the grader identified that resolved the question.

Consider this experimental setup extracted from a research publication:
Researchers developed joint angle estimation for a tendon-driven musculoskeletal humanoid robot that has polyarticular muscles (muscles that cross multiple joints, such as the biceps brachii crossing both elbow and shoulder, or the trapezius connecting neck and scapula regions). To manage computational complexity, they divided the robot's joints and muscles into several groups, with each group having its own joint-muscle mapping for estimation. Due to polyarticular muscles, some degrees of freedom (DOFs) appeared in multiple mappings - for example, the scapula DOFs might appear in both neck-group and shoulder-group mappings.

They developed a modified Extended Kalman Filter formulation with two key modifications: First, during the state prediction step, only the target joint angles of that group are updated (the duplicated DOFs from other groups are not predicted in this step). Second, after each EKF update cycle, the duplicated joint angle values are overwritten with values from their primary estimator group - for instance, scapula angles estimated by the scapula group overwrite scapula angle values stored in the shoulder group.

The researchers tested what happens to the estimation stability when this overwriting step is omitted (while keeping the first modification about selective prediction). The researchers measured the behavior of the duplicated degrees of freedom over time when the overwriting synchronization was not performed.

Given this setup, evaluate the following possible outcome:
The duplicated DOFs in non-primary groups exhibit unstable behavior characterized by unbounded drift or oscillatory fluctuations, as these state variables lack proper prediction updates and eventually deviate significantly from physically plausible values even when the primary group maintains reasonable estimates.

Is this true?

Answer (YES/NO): YES